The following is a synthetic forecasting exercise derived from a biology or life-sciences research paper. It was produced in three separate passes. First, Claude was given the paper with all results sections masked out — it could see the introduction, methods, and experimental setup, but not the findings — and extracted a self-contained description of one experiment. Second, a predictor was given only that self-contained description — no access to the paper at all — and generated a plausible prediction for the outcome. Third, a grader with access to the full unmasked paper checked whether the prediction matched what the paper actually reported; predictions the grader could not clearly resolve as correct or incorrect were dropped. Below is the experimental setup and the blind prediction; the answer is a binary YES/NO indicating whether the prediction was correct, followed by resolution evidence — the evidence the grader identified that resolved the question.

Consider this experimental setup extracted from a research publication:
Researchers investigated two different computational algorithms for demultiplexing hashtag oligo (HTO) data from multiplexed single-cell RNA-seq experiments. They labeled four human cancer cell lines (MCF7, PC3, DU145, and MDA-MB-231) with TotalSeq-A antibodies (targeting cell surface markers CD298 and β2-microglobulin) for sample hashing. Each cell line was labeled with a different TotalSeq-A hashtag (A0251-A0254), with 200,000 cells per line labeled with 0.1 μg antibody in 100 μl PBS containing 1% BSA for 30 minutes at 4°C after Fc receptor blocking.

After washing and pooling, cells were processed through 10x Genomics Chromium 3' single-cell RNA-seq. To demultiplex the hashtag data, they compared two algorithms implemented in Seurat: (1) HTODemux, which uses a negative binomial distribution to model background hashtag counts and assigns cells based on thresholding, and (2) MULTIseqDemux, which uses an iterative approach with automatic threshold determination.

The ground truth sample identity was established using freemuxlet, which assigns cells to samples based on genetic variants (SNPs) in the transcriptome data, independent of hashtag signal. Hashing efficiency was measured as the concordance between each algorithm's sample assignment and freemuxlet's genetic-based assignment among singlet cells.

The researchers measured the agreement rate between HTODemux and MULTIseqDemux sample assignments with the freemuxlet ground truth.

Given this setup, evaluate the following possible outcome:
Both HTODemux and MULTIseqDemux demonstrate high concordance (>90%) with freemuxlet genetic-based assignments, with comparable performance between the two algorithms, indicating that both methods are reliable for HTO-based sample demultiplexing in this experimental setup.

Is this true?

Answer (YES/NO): YES